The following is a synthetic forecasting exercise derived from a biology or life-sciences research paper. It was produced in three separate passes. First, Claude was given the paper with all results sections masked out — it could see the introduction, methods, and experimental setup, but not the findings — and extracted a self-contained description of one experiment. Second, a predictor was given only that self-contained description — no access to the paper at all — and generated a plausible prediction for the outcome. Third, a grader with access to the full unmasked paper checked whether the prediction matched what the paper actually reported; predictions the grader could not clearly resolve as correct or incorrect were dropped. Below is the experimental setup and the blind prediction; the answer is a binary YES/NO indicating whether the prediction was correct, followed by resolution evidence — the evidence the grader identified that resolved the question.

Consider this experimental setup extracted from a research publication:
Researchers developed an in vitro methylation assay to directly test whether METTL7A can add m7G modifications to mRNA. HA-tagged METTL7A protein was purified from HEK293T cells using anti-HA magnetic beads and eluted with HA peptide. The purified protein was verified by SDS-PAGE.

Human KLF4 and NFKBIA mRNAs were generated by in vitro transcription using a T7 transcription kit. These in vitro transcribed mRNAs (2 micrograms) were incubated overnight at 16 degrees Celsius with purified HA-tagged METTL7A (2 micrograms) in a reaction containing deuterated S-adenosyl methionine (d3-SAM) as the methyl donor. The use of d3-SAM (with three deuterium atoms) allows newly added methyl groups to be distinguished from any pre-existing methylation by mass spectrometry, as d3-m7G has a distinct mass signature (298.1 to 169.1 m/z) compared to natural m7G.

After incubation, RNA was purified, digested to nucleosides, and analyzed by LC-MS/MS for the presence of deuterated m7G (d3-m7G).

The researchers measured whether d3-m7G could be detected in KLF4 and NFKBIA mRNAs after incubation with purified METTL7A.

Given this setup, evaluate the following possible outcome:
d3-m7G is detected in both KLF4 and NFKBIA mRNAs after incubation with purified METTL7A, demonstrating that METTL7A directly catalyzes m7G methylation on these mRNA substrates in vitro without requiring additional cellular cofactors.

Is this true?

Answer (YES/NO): YES